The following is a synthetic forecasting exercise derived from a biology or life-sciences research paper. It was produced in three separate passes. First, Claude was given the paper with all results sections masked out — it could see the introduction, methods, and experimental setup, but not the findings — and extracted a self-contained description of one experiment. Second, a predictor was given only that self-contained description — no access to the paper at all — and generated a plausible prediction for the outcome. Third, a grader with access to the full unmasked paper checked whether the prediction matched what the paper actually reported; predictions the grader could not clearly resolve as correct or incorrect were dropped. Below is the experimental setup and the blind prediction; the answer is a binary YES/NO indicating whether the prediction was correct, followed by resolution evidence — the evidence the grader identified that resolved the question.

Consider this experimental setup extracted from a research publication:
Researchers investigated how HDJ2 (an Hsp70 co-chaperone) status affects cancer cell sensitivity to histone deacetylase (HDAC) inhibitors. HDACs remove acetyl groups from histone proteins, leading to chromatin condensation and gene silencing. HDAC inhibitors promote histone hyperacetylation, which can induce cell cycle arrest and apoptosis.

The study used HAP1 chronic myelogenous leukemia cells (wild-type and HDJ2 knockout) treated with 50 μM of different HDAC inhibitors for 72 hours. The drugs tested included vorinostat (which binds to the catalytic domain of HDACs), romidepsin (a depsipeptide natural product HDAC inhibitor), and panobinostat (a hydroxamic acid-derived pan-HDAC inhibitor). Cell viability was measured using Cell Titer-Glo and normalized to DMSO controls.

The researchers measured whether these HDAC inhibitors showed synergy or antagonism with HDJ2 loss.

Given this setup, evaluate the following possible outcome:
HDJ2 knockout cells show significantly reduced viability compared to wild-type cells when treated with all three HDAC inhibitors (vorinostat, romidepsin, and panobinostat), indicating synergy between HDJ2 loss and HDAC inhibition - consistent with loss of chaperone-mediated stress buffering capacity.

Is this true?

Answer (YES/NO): NO